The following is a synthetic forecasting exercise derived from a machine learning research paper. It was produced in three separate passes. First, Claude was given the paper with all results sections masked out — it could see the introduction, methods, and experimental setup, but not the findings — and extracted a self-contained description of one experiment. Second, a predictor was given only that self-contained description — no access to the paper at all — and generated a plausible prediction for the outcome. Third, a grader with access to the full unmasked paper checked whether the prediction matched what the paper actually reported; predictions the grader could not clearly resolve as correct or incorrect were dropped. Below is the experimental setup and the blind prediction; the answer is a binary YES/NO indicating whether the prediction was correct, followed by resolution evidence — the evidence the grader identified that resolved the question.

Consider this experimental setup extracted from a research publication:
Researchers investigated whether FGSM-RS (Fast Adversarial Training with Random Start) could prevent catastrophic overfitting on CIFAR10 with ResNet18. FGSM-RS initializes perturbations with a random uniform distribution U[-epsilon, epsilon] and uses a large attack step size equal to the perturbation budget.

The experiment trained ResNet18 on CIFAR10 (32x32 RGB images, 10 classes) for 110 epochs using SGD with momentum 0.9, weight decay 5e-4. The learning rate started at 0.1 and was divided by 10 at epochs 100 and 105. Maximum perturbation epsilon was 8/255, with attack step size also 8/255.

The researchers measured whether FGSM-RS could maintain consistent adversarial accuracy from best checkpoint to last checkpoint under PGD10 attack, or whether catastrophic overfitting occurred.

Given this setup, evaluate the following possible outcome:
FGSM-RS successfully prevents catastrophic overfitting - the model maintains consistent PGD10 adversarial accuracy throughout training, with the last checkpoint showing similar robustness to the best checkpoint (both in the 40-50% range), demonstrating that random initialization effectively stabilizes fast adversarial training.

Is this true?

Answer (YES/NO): NO